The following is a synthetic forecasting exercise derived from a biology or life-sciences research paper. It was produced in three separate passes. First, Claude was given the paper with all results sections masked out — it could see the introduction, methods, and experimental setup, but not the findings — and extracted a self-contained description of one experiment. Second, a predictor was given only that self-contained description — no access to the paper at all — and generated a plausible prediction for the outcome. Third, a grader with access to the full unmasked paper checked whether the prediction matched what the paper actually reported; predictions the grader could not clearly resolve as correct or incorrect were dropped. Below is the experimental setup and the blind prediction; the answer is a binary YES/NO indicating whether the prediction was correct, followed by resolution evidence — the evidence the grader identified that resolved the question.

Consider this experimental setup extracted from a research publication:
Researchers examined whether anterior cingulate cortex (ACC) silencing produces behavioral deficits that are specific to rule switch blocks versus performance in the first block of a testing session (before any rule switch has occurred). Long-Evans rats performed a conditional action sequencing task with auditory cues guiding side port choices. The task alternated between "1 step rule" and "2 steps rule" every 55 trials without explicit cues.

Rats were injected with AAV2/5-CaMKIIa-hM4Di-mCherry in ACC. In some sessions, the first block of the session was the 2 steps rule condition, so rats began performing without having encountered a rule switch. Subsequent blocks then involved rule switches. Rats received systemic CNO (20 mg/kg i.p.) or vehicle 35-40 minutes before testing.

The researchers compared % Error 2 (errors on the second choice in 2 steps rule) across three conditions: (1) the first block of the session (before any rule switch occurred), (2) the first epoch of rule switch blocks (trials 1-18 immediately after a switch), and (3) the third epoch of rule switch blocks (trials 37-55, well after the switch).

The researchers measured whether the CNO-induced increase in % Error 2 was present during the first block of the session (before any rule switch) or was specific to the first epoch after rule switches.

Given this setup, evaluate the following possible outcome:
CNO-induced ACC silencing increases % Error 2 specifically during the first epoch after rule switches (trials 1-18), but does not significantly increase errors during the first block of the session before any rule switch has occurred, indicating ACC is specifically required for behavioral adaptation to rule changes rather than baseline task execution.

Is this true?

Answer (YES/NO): YES